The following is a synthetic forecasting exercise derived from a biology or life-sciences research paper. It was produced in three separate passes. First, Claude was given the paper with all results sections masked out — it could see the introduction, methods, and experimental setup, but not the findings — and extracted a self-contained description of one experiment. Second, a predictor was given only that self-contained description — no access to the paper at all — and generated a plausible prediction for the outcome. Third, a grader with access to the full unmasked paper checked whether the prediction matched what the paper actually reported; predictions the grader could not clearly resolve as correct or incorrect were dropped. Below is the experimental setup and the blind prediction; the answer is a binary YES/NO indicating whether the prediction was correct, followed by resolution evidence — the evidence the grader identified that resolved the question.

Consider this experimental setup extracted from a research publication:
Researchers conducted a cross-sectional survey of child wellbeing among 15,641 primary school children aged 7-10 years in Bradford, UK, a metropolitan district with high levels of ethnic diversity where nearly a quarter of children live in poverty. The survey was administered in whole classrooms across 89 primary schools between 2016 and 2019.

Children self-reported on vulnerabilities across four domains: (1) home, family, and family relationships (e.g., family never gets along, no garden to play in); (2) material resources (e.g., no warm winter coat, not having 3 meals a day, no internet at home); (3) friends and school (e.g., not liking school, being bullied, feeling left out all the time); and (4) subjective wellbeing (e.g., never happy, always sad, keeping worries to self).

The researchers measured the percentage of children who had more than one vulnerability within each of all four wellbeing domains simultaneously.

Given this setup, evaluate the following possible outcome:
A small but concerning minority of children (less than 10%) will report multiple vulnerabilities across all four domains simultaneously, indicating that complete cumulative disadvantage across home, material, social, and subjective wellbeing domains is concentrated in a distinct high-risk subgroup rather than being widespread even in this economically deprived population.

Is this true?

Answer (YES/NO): NO